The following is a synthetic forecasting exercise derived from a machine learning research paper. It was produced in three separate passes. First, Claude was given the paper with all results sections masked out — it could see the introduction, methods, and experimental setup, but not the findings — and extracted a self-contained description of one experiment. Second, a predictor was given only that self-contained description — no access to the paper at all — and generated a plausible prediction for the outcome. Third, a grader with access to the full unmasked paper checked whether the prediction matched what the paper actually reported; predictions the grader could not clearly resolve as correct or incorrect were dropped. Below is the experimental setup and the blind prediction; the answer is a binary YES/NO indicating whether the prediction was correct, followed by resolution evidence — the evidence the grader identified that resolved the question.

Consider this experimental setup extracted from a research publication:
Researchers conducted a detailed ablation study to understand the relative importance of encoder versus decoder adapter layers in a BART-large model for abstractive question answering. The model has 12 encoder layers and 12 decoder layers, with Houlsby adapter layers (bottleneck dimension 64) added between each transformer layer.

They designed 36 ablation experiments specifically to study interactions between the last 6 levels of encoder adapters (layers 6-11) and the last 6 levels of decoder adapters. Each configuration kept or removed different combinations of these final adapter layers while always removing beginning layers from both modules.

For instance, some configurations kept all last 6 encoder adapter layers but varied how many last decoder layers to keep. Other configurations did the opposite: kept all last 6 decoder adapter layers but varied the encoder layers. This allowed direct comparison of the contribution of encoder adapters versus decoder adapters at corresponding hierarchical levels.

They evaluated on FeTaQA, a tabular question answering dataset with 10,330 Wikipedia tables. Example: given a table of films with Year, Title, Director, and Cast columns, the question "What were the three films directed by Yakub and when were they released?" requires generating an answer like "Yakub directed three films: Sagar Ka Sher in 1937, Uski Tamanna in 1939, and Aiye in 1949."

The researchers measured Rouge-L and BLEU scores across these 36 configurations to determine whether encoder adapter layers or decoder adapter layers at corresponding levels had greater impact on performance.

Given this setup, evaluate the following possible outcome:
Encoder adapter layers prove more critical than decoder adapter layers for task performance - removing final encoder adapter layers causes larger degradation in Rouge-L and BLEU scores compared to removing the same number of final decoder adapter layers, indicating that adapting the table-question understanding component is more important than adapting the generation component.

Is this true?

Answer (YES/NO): YES